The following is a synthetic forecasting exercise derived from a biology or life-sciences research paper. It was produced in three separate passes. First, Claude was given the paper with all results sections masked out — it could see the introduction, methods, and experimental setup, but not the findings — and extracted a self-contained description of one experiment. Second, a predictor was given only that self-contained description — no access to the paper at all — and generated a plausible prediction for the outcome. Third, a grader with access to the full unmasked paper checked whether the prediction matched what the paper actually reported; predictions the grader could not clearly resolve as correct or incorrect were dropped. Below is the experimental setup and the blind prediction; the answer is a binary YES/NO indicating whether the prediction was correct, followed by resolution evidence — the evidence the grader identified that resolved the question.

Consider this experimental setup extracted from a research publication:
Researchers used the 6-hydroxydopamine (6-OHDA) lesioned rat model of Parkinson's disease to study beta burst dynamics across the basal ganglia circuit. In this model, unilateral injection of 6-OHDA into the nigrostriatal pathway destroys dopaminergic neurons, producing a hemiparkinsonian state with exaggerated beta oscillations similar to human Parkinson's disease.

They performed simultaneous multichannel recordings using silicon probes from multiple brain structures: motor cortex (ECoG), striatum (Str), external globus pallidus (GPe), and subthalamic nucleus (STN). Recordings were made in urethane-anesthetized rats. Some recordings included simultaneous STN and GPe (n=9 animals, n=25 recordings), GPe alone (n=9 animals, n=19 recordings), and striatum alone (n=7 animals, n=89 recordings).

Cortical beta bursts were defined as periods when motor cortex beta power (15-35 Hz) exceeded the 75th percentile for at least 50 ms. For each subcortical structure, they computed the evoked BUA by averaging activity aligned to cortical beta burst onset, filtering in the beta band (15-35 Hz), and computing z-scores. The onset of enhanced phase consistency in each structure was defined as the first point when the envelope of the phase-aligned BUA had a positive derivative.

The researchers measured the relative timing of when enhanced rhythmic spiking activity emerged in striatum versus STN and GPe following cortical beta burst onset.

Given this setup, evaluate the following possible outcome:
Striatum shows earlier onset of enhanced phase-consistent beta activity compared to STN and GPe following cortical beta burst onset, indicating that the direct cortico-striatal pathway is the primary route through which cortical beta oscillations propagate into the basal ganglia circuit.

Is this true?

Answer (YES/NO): NO